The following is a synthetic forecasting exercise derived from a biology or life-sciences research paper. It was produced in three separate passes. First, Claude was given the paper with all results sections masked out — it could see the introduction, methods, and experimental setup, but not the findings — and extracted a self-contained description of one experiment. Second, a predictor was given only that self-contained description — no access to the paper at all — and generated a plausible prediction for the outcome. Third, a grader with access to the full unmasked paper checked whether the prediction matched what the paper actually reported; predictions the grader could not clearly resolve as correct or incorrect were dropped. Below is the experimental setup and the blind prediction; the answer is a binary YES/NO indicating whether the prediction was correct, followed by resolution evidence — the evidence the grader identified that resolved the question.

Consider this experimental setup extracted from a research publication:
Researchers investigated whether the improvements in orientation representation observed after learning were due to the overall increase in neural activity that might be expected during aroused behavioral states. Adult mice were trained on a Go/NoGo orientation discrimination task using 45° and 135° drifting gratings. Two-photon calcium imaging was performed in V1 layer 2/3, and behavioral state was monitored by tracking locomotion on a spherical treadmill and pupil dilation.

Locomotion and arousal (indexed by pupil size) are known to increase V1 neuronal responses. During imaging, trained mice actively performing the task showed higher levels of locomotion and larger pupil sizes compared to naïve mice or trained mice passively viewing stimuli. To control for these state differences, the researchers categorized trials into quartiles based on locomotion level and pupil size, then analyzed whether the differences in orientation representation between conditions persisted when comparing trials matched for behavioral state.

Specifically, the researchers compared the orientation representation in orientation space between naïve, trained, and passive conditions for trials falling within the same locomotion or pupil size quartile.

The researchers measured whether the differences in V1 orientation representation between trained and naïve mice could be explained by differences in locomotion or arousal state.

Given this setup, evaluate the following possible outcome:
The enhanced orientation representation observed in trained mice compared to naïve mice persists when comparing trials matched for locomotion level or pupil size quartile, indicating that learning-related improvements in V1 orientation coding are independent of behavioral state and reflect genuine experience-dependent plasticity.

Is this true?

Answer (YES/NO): YES